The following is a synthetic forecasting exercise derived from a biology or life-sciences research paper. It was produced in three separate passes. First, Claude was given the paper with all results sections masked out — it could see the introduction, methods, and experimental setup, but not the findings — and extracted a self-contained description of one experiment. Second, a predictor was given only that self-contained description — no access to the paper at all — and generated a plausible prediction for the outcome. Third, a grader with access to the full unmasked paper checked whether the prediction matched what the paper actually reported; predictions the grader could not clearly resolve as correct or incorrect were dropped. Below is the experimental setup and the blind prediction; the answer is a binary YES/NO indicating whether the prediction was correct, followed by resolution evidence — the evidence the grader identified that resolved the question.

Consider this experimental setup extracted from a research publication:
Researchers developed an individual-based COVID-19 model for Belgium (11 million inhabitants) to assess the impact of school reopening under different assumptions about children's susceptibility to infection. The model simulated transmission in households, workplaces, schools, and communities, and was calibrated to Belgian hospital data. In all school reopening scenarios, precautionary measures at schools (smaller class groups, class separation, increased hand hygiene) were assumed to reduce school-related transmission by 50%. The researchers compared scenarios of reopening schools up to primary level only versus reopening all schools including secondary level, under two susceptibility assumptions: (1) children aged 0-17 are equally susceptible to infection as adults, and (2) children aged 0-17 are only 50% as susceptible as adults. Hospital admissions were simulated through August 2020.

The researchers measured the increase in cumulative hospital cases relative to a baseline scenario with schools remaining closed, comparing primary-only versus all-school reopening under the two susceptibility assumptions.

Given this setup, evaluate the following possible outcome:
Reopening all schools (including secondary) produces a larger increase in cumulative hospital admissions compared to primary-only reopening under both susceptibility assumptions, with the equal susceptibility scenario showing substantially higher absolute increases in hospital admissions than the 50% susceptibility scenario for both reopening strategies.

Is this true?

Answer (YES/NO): YES